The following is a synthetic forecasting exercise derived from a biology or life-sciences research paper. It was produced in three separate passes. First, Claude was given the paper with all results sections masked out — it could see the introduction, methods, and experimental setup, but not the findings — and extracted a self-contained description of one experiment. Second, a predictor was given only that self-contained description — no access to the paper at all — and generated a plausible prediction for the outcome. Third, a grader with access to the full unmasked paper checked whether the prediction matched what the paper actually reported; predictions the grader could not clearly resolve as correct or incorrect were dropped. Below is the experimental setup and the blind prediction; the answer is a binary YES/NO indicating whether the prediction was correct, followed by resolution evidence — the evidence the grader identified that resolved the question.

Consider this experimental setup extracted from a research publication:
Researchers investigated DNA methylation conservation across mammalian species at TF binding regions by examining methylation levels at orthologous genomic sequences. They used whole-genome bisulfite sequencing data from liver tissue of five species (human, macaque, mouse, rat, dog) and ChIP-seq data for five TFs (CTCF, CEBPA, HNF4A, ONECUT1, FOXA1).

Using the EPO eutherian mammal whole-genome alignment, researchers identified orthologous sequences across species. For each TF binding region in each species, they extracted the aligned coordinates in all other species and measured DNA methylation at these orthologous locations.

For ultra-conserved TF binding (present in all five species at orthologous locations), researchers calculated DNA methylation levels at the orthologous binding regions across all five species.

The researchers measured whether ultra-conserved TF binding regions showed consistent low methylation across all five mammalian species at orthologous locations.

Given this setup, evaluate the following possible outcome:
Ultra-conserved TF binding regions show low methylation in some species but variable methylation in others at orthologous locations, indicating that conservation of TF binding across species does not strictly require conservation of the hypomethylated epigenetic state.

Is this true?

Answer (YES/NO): NO